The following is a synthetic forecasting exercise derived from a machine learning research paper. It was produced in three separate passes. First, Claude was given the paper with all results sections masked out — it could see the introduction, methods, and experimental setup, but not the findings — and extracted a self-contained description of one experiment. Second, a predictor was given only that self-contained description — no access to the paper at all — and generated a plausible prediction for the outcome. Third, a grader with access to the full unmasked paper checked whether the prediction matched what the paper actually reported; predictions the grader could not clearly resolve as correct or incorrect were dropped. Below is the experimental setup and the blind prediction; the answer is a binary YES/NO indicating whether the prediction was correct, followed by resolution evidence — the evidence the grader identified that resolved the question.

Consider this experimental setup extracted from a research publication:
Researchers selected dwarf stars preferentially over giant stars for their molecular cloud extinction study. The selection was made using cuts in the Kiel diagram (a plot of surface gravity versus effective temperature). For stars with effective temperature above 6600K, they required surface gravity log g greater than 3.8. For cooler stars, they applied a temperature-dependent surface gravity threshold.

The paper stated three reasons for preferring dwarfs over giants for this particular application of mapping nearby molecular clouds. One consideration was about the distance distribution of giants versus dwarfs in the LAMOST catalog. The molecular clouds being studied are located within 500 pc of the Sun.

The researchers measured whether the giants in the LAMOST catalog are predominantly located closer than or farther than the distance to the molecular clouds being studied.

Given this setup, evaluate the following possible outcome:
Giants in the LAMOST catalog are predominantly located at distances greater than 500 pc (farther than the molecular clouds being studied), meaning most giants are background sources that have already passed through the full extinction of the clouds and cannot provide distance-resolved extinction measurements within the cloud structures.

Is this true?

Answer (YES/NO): YES